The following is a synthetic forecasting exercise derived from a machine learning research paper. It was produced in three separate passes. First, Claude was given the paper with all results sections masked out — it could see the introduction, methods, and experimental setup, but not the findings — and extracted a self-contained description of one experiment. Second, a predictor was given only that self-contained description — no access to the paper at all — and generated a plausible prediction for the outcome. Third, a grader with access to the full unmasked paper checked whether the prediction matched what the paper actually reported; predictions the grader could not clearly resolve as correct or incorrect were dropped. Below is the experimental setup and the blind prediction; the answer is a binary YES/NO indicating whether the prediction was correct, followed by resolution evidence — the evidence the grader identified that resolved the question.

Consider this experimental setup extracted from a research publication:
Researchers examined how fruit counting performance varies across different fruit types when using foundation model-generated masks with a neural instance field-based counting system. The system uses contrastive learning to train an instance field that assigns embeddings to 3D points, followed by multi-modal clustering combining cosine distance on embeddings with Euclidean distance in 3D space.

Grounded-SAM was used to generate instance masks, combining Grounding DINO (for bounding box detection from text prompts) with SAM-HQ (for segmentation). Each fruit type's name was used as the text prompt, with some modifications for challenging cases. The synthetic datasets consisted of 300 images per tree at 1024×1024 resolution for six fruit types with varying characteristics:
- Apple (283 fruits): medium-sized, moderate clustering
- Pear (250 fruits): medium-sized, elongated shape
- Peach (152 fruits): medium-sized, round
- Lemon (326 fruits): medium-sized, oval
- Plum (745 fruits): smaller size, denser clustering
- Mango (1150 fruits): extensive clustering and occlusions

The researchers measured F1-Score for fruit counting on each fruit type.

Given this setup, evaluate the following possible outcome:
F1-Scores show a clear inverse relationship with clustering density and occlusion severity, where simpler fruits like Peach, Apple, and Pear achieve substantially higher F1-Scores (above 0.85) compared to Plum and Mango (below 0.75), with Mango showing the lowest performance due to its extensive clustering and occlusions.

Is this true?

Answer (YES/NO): NO